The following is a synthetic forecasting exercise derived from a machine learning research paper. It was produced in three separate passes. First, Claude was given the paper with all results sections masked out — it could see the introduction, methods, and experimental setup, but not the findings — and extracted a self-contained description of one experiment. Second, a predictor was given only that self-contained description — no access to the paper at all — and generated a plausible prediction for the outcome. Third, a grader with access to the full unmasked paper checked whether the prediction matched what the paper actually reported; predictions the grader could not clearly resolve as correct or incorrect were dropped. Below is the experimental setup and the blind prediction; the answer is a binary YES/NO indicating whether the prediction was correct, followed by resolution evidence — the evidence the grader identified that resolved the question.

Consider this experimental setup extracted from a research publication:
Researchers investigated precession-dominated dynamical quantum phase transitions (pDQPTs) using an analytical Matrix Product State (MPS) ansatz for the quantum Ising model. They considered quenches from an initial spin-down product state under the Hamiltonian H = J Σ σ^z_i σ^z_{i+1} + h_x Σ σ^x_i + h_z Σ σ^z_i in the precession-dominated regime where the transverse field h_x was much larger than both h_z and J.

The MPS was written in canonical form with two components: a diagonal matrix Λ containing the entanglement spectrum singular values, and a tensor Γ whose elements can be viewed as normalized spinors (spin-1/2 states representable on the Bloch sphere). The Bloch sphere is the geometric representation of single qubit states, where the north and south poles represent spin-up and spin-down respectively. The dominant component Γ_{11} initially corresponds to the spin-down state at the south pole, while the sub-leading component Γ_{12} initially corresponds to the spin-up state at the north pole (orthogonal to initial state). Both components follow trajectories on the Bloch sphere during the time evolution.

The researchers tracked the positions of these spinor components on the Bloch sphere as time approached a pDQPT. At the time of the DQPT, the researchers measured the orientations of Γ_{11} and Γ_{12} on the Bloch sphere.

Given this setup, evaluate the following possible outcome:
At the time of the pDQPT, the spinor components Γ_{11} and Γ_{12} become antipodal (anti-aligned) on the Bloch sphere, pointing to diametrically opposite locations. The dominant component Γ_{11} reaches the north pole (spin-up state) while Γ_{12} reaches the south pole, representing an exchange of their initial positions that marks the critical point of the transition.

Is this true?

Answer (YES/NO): YES